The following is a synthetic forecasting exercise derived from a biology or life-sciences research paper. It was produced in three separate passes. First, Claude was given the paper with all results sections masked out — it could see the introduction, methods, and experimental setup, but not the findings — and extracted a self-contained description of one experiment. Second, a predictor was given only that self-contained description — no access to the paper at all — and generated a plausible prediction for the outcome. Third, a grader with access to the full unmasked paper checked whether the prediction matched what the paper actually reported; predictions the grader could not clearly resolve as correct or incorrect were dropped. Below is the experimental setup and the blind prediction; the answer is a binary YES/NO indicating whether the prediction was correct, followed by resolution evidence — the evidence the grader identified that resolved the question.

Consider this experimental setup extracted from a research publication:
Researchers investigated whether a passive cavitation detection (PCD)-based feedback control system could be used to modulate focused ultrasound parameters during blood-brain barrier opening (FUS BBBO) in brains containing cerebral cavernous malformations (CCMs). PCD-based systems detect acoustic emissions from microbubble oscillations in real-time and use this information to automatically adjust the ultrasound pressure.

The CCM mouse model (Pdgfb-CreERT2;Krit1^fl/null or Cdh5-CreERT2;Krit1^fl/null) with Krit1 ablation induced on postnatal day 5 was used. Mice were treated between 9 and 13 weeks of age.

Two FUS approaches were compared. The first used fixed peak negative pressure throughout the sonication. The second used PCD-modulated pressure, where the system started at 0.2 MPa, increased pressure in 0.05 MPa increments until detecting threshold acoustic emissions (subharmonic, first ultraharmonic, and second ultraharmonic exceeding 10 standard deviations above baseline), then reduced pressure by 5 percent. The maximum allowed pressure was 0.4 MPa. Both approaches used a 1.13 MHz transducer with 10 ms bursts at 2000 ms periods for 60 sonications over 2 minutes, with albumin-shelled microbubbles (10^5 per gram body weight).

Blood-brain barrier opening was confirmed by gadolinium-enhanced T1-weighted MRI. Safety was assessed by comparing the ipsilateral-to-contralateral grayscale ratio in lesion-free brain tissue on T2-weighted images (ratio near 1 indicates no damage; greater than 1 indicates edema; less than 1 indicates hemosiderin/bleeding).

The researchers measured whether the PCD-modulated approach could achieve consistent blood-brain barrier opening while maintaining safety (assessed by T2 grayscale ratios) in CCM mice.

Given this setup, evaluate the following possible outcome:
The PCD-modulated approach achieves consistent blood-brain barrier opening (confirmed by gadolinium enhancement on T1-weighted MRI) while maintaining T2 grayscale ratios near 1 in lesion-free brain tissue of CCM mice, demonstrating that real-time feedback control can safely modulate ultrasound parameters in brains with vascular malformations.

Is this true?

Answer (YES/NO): YES